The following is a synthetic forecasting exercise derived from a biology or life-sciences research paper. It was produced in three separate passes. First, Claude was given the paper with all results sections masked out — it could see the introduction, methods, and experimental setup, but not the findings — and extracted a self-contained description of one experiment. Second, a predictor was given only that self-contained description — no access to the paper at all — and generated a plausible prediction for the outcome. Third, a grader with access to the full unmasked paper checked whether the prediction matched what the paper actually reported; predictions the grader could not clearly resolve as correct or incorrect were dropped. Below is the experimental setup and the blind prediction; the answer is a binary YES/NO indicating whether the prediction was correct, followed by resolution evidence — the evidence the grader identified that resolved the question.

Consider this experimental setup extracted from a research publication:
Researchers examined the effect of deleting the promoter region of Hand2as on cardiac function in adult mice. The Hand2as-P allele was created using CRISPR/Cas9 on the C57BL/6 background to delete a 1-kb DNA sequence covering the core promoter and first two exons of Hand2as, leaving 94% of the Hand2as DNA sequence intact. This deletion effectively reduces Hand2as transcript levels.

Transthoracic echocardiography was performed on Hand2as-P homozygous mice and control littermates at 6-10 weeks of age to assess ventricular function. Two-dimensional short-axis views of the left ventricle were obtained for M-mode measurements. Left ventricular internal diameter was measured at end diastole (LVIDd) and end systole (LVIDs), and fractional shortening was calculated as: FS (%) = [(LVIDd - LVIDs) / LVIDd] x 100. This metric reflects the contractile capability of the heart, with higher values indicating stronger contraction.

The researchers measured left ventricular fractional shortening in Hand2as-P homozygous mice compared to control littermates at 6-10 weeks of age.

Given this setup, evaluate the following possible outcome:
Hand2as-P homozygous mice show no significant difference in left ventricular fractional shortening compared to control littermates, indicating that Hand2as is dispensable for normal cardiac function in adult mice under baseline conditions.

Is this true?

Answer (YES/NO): YES